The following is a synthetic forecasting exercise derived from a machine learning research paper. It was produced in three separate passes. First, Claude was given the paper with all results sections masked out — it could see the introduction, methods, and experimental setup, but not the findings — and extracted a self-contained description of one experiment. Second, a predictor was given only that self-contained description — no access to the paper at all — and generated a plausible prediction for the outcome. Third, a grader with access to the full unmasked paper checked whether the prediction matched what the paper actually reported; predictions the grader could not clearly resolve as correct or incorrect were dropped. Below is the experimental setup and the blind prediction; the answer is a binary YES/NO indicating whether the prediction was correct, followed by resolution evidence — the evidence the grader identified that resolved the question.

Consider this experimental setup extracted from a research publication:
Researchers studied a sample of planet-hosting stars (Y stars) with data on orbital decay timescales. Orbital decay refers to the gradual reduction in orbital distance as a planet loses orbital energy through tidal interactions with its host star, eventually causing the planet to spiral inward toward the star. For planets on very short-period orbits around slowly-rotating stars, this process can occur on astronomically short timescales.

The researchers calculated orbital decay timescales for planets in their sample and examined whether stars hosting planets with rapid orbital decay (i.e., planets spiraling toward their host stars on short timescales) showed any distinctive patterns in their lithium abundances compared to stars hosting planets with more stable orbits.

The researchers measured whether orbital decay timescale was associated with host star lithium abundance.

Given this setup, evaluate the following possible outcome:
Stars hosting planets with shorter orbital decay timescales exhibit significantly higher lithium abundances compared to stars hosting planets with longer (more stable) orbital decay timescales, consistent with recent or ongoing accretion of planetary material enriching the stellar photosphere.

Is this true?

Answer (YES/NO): NO